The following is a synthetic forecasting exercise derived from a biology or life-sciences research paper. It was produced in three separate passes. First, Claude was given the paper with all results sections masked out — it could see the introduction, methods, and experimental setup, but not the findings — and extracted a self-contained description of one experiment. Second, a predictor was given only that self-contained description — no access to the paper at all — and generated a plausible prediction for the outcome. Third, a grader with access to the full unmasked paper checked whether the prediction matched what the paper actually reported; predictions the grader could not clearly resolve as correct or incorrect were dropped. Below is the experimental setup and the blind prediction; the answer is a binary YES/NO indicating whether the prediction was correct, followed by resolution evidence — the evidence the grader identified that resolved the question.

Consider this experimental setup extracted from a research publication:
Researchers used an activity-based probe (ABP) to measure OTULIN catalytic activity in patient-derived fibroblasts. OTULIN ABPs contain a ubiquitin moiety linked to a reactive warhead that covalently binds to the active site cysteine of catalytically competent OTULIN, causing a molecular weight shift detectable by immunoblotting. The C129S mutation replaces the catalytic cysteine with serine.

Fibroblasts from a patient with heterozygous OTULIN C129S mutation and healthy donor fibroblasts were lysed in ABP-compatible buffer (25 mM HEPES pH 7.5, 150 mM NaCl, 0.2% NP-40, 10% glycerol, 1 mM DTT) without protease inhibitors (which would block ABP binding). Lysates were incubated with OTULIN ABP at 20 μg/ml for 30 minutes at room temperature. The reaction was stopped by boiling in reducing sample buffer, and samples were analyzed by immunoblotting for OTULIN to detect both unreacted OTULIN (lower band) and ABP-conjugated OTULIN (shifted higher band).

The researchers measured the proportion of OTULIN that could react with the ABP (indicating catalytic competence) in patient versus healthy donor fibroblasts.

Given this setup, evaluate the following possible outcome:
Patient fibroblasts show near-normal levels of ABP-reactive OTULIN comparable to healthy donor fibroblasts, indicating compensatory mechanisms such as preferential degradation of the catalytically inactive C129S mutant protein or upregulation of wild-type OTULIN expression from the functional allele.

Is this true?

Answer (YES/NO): NO